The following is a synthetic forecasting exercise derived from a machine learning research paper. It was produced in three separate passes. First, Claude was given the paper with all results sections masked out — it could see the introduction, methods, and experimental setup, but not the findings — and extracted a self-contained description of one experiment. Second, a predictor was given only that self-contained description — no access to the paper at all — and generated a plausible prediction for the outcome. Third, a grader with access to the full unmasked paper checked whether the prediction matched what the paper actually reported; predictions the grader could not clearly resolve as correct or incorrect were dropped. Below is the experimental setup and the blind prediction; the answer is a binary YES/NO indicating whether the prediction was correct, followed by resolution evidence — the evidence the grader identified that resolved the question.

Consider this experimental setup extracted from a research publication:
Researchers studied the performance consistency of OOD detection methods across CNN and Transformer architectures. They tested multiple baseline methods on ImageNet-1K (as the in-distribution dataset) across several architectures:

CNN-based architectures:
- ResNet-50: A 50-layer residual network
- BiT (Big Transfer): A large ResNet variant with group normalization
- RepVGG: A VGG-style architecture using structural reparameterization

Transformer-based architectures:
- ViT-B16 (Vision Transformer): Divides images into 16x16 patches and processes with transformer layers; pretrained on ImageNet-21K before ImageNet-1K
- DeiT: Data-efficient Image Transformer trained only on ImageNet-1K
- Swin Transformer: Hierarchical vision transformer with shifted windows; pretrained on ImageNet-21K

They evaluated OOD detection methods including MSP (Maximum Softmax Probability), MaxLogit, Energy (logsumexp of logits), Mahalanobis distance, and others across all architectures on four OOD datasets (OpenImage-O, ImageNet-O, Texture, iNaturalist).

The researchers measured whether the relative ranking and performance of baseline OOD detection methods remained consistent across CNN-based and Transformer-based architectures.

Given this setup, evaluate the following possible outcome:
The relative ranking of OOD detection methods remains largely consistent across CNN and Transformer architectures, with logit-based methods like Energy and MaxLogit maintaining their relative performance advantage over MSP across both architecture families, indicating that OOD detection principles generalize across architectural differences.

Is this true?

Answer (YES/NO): NO